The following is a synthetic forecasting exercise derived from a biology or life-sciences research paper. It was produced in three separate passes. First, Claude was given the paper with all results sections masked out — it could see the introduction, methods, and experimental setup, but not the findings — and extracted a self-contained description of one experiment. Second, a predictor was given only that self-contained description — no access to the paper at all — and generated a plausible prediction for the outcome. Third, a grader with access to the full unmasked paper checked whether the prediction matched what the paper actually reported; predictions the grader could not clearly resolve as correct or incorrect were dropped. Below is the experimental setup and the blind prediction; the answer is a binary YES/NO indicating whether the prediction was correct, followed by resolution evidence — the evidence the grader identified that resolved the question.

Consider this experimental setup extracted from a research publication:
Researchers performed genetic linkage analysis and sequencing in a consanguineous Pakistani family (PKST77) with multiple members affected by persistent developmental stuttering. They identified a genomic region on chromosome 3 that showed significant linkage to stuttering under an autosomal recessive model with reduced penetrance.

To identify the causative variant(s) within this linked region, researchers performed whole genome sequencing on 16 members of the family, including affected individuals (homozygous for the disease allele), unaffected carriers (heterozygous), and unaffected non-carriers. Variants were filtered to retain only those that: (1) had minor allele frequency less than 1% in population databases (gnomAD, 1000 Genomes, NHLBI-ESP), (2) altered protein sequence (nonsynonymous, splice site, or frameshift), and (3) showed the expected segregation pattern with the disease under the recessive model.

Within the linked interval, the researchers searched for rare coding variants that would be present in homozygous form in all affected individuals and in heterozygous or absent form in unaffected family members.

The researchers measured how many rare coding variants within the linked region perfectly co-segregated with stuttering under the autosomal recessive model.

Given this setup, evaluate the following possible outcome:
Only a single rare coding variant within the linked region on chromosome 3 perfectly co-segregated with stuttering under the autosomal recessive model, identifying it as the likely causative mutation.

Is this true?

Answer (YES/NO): YES